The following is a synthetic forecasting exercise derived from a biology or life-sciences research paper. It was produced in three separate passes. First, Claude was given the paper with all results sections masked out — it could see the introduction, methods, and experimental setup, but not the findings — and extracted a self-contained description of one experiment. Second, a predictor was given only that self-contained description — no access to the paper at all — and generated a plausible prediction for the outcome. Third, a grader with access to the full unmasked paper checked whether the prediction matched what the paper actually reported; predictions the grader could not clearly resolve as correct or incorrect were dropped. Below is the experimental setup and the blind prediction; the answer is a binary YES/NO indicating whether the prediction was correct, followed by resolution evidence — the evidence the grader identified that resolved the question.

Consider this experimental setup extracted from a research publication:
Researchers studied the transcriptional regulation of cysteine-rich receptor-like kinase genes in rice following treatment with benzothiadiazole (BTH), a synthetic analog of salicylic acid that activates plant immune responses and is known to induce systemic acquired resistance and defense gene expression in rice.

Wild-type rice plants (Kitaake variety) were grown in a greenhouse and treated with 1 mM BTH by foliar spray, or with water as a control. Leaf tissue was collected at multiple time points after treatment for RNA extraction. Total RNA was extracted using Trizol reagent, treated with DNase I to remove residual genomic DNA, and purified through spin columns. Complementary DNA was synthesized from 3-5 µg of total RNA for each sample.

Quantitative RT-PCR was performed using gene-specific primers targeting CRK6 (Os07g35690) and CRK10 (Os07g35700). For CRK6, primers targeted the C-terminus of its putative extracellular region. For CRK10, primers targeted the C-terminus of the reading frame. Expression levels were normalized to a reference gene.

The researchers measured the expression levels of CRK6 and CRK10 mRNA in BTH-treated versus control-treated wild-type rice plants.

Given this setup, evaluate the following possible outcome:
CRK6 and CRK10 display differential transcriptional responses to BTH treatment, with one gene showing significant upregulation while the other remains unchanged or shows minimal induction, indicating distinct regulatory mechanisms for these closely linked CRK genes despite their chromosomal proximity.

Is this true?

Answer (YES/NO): NO